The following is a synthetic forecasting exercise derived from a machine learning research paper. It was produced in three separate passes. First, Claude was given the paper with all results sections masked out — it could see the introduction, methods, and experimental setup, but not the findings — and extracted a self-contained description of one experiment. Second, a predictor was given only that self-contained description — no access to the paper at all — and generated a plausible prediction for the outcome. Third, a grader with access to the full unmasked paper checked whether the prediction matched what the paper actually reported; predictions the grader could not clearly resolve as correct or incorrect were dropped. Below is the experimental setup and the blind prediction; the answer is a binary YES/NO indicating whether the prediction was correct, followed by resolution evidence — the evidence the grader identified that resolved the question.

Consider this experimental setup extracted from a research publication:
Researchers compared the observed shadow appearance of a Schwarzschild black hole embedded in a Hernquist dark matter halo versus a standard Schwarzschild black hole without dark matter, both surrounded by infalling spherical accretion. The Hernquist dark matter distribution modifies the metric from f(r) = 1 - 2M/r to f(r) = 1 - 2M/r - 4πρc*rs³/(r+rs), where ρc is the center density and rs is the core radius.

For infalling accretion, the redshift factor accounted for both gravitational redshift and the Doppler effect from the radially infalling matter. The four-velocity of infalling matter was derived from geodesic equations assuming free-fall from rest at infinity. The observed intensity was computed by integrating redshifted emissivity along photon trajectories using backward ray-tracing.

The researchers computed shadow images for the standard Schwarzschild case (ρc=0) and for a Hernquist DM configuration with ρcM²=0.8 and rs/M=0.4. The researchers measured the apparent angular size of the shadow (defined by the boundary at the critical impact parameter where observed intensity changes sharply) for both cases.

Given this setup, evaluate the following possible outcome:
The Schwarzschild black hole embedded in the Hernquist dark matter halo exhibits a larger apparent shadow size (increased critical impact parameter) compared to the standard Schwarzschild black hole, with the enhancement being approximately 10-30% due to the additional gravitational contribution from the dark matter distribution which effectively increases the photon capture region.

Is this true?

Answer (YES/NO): NO